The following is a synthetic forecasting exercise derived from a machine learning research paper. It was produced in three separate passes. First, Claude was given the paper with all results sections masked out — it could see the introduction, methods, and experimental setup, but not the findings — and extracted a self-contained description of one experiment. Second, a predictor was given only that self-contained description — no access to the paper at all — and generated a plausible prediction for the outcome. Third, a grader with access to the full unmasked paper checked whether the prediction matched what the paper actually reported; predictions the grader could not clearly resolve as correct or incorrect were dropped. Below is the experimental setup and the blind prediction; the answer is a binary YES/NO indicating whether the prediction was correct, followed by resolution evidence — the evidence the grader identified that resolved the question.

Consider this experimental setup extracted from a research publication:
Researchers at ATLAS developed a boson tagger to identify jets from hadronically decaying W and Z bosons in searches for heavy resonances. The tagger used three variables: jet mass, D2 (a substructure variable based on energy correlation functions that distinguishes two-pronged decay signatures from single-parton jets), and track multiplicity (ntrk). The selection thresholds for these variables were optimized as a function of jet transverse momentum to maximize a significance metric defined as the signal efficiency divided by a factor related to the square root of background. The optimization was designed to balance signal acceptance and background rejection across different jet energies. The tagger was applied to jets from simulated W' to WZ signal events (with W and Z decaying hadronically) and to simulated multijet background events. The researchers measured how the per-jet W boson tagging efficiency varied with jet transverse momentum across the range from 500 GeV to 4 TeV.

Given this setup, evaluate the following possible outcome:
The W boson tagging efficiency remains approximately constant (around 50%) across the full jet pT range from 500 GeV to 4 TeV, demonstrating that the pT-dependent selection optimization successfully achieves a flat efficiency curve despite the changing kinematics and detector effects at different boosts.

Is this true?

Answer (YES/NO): NO